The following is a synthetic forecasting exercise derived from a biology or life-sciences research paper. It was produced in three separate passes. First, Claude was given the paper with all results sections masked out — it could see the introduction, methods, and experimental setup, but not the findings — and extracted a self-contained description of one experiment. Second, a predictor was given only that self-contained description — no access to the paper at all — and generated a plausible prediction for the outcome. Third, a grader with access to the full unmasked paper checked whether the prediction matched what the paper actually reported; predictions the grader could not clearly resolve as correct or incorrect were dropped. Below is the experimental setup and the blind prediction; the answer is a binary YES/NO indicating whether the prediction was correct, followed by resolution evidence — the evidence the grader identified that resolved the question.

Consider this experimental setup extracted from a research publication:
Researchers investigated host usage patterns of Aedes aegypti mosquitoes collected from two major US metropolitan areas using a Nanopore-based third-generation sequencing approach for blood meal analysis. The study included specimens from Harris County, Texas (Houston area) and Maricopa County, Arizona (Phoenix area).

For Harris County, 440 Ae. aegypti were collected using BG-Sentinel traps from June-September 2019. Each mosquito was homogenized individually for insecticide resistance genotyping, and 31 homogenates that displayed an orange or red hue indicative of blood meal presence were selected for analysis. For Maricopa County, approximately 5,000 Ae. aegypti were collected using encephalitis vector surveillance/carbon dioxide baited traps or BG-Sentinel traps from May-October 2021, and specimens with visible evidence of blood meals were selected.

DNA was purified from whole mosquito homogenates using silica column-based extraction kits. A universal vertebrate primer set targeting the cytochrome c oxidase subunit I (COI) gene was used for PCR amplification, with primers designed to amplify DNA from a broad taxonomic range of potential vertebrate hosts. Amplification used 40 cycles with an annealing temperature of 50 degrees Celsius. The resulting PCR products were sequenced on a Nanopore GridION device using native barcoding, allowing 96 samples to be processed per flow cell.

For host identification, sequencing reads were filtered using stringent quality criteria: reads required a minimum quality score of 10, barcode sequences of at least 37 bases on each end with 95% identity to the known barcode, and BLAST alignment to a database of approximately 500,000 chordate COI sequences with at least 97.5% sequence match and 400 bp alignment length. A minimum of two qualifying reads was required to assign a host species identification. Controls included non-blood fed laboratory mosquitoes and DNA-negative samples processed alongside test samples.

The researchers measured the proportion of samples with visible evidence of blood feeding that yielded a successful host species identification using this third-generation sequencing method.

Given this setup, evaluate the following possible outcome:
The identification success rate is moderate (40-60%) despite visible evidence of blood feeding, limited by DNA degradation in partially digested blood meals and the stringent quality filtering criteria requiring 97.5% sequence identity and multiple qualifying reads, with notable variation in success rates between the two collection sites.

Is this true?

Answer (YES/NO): NO